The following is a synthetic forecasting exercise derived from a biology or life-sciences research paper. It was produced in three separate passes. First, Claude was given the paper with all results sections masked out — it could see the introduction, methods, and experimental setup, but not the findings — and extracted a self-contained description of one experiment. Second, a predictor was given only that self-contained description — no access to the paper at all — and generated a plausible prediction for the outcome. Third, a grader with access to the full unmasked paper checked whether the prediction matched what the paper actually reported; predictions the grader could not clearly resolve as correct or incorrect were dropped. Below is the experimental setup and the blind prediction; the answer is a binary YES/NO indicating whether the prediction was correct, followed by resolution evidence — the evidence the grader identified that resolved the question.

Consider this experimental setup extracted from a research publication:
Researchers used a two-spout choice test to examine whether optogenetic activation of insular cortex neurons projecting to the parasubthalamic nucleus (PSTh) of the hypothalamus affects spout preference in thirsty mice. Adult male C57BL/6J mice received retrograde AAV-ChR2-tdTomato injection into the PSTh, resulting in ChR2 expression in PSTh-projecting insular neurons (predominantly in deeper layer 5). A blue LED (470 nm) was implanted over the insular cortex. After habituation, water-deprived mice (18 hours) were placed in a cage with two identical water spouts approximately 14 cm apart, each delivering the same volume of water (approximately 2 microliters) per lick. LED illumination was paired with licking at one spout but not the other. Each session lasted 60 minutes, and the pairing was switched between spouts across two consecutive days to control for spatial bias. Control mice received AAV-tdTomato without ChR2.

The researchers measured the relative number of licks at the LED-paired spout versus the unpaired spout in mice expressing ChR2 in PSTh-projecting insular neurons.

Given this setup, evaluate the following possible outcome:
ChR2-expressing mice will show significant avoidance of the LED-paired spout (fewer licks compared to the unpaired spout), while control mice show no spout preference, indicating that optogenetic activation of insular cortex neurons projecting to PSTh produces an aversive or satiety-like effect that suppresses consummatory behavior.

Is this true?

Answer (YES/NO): NO